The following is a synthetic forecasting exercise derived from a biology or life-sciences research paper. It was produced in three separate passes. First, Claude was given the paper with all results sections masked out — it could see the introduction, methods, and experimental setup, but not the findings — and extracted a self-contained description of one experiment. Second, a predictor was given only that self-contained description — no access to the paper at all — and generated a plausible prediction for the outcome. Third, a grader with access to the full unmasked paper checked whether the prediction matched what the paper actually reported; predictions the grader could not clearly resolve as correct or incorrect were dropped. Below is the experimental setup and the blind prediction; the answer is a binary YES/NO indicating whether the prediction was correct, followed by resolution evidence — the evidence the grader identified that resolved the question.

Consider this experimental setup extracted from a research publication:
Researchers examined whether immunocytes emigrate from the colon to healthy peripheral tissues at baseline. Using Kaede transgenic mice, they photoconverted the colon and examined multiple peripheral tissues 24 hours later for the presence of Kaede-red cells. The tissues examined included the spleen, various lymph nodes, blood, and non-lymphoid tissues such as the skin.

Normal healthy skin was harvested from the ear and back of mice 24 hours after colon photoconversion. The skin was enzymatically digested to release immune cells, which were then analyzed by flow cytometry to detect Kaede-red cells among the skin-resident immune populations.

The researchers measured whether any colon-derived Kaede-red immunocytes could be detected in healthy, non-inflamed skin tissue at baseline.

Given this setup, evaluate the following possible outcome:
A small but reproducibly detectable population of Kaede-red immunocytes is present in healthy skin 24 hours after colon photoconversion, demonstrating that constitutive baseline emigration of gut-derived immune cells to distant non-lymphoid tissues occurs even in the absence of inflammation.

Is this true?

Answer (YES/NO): NO